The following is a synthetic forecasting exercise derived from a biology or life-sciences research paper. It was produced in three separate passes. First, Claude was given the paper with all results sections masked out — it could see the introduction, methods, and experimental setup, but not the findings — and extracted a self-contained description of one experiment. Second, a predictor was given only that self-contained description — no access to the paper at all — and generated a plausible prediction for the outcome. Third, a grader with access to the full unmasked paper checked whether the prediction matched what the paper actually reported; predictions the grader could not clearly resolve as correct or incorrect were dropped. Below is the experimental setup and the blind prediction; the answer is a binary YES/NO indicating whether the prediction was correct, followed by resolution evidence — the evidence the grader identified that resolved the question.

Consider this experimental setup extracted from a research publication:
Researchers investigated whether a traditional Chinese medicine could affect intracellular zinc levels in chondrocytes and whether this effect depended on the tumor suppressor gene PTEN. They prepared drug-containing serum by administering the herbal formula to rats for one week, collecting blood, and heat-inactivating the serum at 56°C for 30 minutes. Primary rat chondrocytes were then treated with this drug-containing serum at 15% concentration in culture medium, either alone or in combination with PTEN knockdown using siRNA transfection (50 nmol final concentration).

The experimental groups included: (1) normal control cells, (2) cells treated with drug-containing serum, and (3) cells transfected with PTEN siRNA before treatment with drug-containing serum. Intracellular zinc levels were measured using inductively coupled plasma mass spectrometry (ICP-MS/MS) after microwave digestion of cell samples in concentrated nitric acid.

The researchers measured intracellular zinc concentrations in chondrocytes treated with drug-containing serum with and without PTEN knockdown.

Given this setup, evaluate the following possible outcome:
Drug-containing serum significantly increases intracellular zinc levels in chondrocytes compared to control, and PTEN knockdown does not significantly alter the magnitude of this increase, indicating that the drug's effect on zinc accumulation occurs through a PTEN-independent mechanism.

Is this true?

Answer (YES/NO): NO